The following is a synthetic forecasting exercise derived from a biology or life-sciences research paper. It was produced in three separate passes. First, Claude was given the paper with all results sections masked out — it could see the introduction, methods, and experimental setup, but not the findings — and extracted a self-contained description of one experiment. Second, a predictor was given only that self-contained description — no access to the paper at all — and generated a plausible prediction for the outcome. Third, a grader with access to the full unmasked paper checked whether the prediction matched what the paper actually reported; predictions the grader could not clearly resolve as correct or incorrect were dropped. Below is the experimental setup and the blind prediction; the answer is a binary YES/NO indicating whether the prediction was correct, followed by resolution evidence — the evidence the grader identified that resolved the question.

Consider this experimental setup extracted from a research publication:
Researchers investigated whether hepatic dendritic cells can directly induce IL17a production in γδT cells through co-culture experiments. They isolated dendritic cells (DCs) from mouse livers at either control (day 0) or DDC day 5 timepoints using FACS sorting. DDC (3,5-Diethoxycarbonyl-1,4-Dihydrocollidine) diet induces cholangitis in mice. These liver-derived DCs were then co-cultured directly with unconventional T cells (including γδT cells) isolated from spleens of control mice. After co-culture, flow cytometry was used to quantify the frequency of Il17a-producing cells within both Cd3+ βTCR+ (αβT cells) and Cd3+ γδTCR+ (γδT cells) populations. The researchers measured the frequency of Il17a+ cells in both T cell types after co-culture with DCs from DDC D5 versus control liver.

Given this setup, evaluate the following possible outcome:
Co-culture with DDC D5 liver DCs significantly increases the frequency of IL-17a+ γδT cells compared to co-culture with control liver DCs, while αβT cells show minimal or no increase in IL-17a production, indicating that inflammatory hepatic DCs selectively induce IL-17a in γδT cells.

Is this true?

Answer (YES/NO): YES